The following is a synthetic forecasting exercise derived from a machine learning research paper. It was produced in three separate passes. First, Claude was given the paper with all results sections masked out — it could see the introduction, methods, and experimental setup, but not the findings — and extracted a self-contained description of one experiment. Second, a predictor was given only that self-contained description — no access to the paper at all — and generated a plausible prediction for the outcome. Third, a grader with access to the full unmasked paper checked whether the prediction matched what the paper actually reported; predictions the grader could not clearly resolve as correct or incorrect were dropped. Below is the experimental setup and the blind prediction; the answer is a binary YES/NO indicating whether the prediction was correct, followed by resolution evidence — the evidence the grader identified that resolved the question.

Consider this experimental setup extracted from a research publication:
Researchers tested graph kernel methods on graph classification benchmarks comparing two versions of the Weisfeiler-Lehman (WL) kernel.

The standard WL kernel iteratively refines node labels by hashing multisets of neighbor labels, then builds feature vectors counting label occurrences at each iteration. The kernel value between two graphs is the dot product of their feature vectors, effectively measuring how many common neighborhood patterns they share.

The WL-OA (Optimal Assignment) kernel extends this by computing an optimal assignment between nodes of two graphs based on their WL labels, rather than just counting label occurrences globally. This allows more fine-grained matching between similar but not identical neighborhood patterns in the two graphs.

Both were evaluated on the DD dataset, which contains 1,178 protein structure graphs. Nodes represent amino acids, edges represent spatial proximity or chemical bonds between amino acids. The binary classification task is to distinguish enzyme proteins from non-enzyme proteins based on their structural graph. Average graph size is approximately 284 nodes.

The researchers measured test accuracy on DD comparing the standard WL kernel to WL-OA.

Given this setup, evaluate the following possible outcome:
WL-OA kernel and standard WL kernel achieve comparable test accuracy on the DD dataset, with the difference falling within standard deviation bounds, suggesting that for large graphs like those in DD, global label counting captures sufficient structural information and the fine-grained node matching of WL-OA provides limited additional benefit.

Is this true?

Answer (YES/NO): YES